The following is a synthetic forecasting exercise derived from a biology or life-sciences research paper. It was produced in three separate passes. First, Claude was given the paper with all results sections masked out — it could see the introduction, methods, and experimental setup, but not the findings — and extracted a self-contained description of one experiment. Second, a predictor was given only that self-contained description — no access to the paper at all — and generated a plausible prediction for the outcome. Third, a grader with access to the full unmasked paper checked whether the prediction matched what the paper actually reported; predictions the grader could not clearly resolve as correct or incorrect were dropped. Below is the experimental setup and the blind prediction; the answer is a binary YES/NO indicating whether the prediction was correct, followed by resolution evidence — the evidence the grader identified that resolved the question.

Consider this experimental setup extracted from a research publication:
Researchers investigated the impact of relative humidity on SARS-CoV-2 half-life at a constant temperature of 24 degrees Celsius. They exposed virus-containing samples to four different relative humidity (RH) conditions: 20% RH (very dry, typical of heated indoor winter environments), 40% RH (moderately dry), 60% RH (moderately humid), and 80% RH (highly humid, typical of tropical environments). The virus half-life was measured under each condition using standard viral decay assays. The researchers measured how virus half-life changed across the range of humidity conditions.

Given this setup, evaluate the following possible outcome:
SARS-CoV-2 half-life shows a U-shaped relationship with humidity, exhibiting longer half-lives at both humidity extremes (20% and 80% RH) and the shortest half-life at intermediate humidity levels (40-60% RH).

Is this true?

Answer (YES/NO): NO